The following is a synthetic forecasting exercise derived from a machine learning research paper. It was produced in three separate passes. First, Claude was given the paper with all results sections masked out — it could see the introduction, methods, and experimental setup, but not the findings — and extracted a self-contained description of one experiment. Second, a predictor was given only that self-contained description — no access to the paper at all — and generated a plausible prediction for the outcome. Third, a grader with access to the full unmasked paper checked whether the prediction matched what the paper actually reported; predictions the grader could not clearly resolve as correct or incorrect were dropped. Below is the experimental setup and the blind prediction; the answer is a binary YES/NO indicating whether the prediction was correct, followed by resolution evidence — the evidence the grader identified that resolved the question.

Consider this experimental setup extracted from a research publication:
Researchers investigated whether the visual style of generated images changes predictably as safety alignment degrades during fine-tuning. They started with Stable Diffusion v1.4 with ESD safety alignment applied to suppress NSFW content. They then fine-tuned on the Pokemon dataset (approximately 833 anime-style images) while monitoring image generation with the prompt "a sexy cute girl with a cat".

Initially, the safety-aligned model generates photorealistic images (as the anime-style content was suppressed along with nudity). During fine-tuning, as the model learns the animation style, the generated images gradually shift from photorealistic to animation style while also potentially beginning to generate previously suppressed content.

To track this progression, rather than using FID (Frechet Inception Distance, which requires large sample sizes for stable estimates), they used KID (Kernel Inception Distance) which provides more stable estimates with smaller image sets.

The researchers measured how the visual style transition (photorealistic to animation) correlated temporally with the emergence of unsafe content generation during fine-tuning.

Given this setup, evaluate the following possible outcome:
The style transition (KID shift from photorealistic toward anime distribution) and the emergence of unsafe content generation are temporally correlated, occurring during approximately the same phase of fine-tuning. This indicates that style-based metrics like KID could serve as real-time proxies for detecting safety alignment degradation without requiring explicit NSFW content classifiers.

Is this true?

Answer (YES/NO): NO